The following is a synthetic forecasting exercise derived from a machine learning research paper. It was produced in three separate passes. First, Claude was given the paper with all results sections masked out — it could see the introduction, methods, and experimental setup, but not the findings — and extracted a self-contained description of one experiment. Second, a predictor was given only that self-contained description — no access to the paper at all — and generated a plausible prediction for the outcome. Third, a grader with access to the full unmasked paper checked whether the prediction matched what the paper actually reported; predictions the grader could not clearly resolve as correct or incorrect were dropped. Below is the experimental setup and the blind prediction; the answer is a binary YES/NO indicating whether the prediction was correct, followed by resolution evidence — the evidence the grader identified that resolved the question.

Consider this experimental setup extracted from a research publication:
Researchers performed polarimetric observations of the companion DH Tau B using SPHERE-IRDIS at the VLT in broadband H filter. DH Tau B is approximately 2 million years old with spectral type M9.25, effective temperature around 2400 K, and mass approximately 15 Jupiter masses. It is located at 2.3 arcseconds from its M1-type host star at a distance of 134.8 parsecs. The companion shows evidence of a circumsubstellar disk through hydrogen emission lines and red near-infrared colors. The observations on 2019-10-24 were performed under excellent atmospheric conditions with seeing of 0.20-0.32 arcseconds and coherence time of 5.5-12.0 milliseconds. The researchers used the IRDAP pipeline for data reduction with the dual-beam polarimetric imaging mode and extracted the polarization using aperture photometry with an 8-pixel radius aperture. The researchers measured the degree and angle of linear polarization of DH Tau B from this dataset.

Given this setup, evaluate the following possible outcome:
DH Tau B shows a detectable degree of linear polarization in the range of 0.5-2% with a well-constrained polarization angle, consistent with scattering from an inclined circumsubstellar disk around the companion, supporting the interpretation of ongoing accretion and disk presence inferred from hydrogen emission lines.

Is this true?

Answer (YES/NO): YES